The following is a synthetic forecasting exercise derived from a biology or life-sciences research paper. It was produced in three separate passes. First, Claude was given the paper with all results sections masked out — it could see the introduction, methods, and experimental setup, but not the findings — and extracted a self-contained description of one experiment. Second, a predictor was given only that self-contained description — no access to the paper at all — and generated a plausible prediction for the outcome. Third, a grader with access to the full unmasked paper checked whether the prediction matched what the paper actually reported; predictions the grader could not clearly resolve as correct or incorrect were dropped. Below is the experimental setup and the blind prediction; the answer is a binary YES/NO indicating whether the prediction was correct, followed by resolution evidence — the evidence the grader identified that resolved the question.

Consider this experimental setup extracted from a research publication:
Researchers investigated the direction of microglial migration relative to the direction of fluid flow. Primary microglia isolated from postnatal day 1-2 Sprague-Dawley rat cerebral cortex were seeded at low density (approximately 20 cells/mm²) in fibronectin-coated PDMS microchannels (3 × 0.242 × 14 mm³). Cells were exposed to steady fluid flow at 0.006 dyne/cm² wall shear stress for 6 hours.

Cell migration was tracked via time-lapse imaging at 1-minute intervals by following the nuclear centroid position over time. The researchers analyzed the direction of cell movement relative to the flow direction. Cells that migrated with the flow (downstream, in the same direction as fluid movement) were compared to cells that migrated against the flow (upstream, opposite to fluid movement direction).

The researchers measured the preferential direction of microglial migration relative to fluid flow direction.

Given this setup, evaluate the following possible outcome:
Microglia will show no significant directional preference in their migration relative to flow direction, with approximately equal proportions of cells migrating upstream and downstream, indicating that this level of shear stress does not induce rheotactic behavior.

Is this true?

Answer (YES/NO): YES